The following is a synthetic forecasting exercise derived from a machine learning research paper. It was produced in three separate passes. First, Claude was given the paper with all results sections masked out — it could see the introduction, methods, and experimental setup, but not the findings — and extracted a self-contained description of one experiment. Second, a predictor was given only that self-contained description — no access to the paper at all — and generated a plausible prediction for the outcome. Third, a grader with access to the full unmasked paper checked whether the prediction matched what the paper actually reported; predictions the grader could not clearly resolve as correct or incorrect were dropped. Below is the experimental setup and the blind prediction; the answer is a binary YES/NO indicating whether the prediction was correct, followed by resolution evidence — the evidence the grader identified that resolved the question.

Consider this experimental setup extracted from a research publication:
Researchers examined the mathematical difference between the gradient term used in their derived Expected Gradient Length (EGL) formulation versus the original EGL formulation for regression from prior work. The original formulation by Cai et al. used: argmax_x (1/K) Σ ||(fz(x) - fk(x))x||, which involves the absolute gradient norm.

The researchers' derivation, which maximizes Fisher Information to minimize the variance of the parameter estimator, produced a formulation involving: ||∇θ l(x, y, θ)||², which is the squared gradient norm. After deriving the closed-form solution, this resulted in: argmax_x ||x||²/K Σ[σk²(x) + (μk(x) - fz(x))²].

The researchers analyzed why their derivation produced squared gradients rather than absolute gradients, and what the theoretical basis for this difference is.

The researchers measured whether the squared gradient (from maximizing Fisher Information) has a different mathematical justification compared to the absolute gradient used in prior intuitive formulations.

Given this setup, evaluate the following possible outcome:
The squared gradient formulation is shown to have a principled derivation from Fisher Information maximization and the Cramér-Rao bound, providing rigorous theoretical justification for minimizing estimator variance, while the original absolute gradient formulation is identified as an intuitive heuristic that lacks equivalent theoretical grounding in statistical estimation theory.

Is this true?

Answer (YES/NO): YES